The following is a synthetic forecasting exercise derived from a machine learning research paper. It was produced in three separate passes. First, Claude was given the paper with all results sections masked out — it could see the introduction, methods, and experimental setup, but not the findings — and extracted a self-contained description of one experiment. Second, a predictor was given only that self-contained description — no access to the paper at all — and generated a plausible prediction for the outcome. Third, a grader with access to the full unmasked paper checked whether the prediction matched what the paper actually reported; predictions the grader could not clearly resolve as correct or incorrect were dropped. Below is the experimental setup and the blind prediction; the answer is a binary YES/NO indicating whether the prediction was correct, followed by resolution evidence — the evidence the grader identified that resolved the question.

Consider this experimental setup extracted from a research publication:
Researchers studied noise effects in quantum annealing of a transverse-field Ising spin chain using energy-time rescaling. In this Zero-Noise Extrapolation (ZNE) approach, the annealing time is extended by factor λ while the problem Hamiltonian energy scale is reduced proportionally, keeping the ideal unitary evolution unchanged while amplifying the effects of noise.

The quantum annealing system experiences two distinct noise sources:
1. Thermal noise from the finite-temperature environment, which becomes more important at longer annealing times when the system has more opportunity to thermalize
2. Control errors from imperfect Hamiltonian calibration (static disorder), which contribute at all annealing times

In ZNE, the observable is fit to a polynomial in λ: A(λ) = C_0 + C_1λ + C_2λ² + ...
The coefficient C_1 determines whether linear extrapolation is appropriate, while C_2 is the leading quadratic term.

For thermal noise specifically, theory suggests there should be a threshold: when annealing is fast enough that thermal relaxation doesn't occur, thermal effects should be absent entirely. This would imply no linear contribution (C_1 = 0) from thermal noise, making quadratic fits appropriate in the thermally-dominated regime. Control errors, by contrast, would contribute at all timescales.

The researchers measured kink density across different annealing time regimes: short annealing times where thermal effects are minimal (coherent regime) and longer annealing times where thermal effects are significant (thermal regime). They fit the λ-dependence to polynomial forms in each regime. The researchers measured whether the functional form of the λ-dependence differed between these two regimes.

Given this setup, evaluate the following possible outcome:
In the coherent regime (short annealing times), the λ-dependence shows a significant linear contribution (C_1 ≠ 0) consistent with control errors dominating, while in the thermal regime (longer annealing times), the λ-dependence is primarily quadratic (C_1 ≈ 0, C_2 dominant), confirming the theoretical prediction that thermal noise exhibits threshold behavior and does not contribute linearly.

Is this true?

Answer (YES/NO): NO